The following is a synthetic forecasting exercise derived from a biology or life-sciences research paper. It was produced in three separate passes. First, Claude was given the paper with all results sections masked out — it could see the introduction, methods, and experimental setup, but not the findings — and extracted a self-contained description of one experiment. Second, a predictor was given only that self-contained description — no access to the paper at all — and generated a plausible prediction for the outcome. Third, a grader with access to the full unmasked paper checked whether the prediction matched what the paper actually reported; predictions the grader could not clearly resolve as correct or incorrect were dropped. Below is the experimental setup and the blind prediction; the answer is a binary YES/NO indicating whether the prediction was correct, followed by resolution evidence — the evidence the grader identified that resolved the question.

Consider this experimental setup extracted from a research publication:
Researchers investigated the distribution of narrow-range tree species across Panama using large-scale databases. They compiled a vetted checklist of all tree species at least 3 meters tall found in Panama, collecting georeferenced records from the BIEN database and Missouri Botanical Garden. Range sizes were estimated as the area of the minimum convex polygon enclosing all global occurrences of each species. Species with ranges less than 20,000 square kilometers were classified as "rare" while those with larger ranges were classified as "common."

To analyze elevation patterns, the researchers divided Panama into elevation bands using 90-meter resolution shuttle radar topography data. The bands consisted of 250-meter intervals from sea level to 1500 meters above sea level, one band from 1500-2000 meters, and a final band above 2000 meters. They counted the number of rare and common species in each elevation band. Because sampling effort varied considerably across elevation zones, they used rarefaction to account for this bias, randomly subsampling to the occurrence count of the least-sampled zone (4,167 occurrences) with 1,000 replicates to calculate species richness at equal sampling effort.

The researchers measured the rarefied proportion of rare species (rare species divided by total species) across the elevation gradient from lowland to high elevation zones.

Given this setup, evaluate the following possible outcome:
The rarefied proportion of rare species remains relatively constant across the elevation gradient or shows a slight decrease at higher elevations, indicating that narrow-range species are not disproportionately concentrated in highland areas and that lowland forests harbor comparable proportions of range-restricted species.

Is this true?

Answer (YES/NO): NO